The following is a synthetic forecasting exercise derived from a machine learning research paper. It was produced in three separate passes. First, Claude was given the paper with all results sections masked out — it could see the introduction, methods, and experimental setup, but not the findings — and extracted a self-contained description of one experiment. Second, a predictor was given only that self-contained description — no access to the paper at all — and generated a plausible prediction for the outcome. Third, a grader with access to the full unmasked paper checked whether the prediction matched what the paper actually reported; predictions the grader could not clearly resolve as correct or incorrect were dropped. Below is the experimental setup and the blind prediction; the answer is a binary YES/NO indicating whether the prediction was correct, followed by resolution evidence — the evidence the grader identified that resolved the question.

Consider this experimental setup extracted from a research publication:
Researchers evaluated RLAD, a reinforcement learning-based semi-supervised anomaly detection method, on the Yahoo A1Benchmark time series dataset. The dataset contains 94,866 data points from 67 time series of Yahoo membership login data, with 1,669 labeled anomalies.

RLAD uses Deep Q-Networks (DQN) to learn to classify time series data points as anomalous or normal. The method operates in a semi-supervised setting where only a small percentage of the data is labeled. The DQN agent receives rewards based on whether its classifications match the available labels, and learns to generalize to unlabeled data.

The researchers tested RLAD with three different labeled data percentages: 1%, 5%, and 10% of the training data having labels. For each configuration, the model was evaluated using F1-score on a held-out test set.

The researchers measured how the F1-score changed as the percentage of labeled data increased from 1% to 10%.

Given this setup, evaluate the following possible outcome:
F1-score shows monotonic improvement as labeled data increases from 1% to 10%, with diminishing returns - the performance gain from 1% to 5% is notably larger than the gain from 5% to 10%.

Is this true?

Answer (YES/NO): NO